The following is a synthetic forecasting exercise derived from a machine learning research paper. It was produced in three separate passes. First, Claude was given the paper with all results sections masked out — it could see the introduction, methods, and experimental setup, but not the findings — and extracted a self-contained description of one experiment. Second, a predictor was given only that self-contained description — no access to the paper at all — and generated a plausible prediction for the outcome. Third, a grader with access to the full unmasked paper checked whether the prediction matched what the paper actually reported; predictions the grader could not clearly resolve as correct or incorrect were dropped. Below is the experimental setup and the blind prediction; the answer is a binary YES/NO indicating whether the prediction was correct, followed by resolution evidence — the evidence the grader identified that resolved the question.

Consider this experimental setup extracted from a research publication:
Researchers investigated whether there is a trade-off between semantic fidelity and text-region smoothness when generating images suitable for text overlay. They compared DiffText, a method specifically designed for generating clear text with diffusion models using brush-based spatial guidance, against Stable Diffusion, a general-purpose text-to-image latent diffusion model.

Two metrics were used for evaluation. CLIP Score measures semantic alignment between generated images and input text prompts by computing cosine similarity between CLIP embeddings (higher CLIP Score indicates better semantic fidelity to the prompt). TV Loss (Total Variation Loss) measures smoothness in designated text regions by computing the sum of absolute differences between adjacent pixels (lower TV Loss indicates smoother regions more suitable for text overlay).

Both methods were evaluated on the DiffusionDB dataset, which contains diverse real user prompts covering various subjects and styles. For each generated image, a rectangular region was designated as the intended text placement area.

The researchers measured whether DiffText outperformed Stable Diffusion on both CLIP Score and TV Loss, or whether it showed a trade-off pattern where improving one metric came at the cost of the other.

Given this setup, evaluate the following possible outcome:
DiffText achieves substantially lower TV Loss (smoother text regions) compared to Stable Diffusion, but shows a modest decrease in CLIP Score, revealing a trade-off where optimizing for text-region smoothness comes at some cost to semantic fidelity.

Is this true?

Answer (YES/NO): NO